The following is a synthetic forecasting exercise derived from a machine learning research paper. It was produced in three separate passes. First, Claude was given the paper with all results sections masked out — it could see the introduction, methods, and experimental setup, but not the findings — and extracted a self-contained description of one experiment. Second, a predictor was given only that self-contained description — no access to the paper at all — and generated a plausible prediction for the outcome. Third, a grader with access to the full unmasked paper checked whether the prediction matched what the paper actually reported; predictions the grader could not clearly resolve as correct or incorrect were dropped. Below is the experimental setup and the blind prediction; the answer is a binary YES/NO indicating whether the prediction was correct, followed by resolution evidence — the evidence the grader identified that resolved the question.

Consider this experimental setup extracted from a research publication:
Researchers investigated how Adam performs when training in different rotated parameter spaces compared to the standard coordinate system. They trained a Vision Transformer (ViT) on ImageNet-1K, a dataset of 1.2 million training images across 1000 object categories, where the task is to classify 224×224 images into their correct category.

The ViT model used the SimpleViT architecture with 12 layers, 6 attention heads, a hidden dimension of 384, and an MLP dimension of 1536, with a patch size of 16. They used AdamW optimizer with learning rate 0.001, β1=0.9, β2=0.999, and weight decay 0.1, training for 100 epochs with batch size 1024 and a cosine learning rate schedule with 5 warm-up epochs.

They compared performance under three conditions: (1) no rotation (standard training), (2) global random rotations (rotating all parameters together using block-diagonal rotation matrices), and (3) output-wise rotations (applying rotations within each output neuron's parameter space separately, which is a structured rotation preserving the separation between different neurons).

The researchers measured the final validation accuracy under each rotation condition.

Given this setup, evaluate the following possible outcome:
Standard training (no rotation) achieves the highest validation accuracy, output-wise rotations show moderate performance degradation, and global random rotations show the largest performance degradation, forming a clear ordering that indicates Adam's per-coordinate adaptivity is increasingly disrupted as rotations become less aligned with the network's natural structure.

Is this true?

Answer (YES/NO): NO